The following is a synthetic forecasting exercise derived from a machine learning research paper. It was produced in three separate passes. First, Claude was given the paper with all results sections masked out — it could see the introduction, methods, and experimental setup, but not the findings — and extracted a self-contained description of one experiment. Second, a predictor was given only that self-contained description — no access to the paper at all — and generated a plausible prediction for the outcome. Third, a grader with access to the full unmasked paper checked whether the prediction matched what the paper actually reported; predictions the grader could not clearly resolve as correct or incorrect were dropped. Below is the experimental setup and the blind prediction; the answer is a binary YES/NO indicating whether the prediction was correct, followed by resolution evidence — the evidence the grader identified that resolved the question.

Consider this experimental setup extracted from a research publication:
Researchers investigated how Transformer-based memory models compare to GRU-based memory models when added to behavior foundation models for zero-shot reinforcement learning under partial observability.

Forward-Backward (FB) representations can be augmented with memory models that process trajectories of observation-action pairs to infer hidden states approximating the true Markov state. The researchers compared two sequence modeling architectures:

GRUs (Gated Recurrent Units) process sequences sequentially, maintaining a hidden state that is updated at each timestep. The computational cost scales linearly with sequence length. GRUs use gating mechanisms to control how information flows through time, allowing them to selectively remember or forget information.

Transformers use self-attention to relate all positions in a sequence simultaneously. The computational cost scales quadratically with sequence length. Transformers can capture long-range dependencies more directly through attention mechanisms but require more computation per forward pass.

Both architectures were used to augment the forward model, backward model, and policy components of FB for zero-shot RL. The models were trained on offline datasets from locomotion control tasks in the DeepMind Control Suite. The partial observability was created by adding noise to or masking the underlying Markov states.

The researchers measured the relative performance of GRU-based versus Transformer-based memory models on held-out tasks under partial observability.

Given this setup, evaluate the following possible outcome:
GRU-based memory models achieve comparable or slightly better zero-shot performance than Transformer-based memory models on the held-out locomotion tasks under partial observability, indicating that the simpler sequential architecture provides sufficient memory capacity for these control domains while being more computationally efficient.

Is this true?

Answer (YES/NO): YES